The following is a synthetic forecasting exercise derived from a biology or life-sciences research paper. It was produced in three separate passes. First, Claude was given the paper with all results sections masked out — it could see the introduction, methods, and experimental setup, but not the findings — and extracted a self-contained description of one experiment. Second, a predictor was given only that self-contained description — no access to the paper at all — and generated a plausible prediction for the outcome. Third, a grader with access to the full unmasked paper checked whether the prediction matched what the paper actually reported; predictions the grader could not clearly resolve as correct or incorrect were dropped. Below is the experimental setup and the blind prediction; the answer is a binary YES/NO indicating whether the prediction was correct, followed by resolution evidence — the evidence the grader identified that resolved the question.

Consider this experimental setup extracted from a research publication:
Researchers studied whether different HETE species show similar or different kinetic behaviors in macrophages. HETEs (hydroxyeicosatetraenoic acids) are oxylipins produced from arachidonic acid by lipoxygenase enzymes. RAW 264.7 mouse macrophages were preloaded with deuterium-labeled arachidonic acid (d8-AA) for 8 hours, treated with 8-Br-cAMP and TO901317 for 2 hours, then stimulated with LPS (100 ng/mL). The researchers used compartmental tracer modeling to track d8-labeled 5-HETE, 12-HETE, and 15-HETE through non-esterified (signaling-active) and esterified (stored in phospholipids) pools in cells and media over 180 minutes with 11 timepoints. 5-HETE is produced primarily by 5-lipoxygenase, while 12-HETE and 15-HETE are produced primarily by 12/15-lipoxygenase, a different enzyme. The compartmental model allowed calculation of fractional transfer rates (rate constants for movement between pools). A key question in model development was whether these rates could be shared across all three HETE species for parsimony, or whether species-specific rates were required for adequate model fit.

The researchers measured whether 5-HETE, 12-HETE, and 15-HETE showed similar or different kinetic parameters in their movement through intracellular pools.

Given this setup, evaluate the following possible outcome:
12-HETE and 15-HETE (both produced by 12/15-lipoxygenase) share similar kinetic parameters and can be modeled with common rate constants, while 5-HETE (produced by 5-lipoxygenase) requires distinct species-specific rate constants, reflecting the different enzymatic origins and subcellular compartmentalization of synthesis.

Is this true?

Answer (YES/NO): NO